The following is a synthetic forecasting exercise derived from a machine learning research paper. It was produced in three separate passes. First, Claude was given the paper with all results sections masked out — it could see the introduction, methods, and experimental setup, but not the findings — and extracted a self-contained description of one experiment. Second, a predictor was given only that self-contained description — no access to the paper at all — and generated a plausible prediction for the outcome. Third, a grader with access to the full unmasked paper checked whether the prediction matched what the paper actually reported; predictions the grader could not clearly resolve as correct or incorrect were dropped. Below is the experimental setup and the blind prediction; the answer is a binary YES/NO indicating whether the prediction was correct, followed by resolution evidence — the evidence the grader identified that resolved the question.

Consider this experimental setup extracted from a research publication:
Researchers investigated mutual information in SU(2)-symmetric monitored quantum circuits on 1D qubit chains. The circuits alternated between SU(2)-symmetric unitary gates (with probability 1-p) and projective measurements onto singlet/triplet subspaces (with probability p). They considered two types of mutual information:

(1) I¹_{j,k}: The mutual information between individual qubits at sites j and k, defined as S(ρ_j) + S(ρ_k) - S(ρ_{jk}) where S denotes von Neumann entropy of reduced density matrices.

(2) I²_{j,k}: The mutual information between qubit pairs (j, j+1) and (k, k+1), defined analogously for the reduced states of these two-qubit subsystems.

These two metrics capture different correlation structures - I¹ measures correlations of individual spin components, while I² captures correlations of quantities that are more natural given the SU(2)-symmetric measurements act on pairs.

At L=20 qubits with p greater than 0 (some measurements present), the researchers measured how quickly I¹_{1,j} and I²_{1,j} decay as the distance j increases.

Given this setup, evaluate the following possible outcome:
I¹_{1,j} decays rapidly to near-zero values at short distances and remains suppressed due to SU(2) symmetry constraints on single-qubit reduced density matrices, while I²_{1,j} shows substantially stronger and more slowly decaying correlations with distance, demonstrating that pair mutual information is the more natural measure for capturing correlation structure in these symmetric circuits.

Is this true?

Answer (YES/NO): NO